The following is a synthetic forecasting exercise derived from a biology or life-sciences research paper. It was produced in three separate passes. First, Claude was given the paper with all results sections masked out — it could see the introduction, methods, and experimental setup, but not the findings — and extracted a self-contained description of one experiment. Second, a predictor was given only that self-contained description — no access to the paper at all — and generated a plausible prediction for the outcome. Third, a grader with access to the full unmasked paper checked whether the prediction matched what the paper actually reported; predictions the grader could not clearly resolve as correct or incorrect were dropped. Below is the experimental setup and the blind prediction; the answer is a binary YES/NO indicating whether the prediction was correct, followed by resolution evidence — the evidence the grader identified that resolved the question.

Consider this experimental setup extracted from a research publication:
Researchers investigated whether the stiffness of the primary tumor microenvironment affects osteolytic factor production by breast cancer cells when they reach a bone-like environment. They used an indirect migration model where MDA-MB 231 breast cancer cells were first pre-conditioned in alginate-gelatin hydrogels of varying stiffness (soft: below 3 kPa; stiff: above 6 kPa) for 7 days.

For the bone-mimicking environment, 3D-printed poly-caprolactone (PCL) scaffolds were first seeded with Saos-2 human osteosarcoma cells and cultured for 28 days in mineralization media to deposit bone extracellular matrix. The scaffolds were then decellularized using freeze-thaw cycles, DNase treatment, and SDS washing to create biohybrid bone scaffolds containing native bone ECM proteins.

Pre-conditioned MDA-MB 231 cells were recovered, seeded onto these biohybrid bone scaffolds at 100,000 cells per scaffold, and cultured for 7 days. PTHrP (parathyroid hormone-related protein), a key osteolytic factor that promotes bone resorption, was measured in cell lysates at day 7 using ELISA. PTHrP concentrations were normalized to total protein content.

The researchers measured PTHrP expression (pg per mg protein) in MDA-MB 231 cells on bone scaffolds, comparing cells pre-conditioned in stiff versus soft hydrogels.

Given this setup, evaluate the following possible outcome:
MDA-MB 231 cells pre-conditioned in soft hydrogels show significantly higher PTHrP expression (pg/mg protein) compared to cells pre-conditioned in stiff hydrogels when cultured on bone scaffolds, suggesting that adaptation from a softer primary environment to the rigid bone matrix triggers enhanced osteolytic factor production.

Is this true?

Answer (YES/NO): NO